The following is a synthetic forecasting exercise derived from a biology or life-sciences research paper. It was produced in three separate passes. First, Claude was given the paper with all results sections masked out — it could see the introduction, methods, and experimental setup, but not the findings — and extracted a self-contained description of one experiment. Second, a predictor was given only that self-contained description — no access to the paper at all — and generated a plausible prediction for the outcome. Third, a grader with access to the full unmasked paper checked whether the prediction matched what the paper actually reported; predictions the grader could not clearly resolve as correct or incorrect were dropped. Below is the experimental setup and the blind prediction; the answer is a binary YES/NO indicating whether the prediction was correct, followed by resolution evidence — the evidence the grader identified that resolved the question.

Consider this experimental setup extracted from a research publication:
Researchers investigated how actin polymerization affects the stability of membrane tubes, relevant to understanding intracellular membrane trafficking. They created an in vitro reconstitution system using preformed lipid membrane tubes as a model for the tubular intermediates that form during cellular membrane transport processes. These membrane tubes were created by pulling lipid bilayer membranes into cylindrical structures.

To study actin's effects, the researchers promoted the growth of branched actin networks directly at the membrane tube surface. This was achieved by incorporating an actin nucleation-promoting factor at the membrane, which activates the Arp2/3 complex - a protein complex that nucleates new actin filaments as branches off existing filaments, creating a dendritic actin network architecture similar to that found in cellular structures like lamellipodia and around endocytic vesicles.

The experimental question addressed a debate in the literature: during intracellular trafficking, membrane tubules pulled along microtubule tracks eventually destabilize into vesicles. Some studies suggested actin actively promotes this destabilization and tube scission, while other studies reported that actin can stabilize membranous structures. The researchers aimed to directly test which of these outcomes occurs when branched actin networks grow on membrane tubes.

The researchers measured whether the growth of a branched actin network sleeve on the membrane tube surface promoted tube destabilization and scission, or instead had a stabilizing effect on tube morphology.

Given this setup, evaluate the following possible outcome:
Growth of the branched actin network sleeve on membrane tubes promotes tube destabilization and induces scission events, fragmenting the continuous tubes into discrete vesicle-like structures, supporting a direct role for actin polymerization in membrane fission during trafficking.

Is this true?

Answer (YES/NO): NO